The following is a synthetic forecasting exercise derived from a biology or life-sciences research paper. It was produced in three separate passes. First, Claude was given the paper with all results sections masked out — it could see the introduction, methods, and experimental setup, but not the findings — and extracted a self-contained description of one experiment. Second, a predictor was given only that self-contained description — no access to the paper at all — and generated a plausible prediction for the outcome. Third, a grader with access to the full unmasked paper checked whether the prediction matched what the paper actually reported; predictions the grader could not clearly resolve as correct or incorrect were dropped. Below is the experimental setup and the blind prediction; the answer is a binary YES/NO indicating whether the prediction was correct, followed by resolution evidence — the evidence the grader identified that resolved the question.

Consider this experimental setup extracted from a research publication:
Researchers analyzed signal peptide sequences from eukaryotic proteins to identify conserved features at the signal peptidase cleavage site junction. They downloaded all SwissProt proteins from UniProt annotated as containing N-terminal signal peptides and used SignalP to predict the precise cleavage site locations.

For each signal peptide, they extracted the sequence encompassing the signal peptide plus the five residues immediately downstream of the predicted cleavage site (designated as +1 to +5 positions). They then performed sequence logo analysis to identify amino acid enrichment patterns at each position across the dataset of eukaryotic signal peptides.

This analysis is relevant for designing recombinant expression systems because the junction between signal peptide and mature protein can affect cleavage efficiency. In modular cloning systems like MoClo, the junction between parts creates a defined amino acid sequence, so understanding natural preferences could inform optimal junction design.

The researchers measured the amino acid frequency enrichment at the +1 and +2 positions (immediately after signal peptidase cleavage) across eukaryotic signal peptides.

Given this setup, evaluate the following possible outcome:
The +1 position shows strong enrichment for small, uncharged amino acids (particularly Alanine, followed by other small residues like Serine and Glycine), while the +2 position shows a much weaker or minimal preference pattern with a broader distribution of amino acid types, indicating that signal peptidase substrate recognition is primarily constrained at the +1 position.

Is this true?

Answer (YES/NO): NO